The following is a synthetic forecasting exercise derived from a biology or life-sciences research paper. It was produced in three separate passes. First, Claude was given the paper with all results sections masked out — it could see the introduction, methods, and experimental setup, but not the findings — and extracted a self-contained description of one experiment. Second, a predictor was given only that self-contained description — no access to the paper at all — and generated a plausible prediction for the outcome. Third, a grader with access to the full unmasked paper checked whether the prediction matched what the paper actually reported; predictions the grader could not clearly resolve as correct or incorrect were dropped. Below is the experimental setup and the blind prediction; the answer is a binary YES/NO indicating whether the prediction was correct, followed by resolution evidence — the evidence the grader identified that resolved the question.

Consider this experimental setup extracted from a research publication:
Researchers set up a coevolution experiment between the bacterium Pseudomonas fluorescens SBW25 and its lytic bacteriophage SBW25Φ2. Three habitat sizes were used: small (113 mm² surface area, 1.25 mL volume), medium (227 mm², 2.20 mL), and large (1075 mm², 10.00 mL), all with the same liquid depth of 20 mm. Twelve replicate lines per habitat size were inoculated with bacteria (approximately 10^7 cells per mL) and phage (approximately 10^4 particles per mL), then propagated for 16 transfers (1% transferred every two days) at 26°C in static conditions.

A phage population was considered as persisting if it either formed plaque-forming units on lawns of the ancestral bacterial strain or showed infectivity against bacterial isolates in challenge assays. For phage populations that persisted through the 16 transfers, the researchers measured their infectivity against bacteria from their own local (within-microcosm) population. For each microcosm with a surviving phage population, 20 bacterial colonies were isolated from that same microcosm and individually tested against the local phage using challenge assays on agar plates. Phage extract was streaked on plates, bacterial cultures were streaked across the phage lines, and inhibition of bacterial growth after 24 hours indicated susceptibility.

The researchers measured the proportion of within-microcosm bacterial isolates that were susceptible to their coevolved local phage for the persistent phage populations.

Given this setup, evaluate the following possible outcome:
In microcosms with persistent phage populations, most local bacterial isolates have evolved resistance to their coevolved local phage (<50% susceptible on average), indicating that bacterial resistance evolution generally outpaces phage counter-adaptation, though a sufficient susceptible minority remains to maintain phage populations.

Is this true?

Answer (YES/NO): YES